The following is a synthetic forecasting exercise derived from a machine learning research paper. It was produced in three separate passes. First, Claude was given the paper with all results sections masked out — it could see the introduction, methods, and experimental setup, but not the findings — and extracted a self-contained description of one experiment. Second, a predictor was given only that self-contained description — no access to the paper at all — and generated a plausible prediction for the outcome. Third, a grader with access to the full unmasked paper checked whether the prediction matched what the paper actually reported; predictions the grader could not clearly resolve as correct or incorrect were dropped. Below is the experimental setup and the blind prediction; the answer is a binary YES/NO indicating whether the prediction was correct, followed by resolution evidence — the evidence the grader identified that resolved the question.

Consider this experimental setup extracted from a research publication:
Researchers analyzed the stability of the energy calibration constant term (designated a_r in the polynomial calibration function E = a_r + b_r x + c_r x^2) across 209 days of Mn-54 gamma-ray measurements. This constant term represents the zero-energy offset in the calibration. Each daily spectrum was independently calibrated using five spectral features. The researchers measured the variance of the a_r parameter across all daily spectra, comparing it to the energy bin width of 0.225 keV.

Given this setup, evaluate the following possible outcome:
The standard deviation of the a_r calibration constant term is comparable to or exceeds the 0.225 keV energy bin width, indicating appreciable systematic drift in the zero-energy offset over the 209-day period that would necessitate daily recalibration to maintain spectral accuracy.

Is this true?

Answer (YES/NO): NO